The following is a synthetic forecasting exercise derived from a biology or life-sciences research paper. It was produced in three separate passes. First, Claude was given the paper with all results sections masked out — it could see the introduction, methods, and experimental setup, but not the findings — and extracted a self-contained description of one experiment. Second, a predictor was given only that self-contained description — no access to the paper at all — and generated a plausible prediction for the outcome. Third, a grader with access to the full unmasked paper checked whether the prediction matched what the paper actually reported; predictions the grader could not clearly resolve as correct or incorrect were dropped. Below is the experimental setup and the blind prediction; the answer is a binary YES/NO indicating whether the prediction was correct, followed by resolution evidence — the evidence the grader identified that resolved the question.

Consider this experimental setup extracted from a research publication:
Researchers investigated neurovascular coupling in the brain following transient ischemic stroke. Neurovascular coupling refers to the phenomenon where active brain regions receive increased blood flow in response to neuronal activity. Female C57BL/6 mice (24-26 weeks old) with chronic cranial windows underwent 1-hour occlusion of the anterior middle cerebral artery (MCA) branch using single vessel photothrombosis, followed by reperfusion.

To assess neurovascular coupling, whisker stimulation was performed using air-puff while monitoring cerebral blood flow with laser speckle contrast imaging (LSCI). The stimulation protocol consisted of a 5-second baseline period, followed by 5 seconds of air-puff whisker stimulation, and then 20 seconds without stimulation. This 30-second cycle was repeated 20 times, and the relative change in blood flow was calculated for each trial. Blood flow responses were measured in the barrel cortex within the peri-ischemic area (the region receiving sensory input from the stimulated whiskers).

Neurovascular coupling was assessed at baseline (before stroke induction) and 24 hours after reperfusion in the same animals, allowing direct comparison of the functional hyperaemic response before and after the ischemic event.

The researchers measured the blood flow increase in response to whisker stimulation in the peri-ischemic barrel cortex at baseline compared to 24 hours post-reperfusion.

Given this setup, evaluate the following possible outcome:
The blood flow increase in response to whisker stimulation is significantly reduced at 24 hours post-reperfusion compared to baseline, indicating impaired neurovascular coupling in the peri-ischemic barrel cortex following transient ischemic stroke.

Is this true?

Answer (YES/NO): YES